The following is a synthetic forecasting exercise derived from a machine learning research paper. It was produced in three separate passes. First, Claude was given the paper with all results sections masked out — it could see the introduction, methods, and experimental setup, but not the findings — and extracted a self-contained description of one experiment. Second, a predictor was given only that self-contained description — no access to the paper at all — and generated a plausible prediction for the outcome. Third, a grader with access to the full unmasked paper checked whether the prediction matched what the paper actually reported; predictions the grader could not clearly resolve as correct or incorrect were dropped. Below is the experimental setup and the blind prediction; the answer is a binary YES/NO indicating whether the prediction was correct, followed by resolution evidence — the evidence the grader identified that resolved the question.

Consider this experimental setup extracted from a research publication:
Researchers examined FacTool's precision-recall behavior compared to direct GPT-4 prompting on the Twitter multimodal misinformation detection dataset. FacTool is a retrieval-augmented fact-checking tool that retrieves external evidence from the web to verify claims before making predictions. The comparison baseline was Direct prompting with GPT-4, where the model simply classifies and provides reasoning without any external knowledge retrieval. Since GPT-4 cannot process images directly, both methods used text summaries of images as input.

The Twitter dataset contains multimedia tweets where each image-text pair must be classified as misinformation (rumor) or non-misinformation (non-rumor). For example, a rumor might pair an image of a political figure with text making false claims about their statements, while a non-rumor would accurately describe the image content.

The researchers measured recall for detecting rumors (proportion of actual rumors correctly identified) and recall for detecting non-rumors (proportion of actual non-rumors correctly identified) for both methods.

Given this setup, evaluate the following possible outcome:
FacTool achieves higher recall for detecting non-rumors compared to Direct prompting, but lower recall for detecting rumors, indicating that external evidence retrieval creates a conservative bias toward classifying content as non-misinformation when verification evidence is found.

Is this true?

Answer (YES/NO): NO